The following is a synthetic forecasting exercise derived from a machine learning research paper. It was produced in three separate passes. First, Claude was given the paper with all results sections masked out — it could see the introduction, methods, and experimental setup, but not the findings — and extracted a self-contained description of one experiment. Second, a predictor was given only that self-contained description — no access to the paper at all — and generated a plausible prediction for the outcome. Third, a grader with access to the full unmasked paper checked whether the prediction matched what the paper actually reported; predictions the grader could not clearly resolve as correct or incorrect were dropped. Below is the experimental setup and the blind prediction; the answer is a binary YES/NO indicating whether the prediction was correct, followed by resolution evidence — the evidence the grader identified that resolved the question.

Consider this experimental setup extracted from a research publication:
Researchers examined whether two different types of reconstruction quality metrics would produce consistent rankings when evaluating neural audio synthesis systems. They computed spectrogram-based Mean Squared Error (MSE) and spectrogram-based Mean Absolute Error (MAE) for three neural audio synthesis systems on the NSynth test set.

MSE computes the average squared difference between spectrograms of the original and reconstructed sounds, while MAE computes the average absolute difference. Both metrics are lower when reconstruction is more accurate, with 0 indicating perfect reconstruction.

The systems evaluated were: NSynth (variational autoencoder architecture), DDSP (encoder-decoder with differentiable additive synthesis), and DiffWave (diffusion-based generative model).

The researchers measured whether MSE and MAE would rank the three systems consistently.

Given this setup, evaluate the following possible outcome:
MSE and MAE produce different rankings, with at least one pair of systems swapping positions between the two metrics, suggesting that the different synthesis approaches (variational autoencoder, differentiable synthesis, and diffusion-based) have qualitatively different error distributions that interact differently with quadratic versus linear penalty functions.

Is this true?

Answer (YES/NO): YES